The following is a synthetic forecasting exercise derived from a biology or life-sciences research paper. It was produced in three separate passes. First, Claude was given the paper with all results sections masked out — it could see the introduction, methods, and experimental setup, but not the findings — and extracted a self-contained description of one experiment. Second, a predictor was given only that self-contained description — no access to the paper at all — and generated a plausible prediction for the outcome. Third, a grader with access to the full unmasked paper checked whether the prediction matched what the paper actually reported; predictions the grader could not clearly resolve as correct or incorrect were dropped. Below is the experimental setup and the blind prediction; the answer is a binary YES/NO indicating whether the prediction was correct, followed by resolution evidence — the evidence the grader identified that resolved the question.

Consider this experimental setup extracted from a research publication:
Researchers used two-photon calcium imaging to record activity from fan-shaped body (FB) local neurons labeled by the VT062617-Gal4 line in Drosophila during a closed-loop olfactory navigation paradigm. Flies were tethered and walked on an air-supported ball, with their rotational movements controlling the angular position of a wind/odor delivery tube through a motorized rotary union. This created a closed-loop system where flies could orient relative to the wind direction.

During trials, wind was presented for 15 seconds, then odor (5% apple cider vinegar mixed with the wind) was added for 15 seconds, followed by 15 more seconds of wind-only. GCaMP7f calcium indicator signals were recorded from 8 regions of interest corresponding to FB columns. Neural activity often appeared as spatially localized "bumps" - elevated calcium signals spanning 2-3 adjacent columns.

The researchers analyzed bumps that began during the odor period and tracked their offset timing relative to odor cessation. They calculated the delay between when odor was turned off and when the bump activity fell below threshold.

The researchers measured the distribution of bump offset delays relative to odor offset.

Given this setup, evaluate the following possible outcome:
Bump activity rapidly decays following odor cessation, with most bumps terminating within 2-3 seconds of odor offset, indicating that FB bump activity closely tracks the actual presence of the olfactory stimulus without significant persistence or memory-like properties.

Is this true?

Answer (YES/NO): NO